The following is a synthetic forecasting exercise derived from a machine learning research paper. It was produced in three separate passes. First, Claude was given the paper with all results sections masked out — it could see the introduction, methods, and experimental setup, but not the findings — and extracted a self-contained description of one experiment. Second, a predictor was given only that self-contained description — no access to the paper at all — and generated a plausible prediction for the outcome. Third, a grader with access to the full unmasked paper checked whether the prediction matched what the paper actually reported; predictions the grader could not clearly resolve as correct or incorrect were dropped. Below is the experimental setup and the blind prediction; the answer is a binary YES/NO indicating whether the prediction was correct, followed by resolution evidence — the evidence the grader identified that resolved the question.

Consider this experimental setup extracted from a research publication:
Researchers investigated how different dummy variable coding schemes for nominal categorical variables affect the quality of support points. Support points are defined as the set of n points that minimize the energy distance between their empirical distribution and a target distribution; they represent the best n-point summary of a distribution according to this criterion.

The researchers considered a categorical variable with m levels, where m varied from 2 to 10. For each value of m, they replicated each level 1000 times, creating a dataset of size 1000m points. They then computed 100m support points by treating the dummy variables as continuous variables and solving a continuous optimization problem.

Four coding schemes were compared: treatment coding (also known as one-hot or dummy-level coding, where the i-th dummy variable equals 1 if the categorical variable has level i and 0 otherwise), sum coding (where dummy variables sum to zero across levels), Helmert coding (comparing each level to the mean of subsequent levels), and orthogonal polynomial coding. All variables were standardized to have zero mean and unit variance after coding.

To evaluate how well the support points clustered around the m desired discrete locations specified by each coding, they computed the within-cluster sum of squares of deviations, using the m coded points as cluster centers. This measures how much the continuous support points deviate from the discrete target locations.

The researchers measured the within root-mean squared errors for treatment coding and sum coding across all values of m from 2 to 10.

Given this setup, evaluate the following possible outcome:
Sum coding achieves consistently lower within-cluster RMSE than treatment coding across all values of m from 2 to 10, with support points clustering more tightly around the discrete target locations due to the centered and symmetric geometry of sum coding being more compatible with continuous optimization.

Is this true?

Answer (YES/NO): YES